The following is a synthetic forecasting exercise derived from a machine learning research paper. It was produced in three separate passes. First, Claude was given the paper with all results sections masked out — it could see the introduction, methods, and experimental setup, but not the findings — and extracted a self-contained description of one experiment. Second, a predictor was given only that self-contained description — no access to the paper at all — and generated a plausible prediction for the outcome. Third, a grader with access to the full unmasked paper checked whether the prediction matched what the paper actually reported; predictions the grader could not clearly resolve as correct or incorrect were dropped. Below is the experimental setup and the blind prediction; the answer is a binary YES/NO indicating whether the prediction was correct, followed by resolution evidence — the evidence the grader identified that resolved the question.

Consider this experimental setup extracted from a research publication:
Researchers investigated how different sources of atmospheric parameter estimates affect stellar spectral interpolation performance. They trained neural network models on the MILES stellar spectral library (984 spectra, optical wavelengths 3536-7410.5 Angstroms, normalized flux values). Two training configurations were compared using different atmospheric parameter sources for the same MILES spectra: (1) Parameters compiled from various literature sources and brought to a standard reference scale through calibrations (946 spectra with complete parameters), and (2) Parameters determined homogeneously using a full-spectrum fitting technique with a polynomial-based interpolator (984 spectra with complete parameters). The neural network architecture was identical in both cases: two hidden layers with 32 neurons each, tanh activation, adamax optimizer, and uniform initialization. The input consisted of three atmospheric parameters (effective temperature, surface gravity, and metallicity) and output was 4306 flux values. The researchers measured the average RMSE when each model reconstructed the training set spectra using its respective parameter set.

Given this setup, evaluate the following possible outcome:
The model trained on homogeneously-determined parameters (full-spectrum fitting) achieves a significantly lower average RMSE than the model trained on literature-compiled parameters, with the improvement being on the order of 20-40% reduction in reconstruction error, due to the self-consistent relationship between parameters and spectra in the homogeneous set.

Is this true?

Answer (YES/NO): NO